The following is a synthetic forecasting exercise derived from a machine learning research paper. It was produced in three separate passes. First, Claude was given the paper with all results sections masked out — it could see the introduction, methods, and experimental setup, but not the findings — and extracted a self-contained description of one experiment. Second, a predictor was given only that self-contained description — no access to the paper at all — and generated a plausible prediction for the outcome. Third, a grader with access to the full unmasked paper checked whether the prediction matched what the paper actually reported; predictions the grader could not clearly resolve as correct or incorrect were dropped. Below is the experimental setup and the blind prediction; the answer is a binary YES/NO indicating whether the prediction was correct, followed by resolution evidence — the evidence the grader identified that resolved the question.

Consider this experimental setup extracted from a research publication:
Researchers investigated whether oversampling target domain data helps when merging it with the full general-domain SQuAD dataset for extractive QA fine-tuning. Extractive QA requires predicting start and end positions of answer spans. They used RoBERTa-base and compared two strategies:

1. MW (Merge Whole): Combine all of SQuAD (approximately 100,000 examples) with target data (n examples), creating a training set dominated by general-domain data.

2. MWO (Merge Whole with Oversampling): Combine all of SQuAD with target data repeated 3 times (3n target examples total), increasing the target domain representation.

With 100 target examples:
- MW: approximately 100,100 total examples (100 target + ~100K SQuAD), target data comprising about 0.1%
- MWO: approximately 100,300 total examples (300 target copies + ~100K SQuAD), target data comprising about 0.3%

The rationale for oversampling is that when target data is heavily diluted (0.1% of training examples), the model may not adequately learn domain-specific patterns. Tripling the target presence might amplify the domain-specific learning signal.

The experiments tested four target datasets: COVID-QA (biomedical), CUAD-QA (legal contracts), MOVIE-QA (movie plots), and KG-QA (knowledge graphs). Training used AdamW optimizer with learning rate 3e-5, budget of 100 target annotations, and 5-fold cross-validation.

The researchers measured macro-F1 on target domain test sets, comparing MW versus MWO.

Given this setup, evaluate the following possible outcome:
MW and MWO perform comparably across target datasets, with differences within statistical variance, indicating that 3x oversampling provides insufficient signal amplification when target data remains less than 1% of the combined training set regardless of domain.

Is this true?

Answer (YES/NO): NO